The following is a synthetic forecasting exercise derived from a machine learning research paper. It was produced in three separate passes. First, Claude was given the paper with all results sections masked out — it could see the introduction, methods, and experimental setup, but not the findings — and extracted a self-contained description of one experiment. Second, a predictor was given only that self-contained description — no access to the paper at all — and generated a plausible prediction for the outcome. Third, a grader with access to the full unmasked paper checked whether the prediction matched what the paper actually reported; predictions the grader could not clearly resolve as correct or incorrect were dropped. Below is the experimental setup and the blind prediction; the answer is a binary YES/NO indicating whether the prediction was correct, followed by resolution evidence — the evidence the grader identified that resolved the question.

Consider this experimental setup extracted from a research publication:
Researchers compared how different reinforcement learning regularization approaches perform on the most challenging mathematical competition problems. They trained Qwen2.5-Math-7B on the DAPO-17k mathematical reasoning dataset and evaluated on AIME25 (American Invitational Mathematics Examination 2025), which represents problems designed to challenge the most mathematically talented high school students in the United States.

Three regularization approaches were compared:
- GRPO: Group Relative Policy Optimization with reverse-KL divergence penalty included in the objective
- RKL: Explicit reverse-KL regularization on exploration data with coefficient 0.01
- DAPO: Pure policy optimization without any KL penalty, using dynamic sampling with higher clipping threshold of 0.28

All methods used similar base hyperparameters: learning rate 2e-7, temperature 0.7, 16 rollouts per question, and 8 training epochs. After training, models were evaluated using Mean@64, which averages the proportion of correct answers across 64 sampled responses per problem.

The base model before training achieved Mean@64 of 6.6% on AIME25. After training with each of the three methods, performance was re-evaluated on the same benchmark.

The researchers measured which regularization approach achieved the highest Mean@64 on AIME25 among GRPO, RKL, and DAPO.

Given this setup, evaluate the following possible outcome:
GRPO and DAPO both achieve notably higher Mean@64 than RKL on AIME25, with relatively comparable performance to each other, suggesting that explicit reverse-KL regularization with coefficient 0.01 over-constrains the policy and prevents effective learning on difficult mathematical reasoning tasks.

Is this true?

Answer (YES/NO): YES